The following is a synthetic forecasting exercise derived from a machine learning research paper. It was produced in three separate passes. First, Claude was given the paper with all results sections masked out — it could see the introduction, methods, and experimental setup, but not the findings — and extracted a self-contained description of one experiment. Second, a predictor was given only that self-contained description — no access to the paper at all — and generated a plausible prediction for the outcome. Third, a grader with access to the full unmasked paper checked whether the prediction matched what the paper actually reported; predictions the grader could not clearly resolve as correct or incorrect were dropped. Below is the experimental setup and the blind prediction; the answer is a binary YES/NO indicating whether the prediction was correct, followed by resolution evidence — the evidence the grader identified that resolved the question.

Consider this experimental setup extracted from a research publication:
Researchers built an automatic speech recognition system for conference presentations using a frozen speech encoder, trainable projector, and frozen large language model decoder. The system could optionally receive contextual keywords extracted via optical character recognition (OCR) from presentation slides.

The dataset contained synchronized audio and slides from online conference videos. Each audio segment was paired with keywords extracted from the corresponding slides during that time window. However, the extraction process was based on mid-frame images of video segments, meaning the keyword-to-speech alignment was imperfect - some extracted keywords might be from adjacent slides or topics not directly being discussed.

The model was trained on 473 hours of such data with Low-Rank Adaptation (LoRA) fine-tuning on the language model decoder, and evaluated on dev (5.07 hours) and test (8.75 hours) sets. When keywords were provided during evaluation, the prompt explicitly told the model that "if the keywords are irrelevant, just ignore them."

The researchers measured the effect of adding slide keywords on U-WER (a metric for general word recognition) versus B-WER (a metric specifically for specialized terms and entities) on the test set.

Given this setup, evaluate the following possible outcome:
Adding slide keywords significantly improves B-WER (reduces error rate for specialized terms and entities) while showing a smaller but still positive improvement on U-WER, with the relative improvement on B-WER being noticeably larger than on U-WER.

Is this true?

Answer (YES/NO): NO